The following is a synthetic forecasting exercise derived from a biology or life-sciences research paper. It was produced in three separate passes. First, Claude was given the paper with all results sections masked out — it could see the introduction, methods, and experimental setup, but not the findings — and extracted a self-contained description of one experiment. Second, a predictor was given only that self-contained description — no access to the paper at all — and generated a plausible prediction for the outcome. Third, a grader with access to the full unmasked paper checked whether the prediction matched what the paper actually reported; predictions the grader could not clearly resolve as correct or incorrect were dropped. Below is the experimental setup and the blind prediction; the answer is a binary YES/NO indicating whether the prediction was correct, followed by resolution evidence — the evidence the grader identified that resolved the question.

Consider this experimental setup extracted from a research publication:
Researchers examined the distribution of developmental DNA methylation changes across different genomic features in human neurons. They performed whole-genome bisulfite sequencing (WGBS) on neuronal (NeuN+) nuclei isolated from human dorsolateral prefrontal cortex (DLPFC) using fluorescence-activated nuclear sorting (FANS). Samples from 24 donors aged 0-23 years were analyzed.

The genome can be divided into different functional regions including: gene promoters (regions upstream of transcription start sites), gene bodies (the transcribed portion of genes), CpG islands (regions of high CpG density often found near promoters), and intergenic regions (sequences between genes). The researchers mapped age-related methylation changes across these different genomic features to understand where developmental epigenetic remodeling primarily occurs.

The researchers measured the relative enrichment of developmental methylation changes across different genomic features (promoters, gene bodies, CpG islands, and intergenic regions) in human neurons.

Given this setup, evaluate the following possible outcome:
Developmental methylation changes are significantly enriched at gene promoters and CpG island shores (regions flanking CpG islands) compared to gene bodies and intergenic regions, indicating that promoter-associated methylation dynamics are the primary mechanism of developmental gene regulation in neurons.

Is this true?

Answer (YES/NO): NO